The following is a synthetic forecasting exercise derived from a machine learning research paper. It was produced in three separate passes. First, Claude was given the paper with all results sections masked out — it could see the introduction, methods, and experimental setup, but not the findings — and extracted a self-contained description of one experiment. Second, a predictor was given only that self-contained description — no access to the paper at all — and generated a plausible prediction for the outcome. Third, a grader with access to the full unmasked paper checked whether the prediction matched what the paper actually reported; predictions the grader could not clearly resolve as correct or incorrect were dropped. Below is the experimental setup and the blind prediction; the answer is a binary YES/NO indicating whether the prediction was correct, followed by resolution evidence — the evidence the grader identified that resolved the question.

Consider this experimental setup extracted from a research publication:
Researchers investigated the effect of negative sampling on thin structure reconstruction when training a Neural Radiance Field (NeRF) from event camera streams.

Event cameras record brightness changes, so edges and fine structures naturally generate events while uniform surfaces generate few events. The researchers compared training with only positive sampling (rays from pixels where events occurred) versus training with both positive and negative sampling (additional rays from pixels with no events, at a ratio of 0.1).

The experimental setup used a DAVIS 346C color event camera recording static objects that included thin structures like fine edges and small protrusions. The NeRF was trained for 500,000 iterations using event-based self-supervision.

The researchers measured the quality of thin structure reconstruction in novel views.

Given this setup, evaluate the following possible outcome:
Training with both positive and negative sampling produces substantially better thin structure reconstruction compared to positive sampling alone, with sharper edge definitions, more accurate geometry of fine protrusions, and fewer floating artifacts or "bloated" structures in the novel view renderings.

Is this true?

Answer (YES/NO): YES